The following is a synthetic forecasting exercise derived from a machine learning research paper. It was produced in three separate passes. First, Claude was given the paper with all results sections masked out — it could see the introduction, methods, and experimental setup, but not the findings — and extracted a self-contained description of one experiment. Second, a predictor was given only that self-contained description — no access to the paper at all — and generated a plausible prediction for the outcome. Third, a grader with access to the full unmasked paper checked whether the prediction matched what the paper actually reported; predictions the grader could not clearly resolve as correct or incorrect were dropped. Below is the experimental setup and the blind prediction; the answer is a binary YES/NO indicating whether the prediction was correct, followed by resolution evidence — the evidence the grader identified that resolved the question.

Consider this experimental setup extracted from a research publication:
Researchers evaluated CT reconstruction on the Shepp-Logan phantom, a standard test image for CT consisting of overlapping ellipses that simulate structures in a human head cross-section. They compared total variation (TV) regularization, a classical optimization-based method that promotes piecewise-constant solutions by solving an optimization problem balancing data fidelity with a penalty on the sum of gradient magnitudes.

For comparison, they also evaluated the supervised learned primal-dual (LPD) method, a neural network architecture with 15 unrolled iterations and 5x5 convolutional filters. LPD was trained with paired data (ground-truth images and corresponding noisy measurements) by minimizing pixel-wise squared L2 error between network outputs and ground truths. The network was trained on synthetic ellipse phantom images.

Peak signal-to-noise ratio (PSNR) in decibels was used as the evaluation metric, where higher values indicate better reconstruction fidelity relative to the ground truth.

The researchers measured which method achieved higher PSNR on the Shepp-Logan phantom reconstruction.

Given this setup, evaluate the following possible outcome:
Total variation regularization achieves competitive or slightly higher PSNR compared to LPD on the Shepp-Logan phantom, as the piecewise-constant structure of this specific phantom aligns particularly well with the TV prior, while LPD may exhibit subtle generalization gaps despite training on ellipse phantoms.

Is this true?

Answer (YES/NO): YES